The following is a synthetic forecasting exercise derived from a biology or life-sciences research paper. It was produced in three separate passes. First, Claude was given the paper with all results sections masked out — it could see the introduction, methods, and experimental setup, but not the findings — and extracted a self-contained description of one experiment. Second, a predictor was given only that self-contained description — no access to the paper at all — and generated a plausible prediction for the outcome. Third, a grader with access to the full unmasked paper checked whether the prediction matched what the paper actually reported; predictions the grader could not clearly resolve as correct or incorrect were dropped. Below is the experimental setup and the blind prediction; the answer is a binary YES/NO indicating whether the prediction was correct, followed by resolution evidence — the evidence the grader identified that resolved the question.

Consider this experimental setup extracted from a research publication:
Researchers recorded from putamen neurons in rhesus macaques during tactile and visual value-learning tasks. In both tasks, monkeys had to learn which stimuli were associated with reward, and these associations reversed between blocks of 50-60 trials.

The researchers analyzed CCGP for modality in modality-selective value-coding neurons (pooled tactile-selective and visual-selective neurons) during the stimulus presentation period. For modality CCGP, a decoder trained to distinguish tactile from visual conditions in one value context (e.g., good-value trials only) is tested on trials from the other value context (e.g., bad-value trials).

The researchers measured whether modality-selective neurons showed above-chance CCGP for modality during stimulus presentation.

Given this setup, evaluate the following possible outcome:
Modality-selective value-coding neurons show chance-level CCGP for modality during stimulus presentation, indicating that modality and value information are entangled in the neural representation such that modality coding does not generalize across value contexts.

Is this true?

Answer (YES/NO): NO